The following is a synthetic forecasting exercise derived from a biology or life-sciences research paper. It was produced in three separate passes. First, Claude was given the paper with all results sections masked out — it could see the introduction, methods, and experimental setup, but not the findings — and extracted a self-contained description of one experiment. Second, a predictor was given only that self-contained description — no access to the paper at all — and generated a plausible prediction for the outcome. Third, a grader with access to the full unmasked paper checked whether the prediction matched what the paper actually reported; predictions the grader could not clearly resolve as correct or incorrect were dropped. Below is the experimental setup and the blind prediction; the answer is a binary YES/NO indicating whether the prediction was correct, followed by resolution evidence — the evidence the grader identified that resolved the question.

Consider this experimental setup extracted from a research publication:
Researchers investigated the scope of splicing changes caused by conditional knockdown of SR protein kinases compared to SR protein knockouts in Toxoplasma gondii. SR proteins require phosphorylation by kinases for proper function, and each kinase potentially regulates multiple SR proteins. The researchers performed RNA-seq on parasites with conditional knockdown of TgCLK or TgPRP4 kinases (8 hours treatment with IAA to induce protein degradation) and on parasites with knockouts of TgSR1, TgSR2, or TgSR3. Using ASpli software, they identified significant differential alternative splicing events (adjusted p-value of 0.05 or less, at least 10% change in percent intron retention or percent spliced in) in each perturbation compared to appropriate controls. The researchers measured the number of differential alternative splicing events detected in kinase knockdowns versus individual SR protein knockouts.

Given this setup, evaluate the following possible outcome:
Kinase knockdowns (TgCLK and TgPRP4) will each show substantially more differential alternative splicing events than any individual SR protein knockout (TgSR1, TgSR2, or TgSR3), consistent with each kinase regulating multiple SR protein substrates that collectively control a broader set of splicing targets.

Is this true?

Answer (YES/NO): YES